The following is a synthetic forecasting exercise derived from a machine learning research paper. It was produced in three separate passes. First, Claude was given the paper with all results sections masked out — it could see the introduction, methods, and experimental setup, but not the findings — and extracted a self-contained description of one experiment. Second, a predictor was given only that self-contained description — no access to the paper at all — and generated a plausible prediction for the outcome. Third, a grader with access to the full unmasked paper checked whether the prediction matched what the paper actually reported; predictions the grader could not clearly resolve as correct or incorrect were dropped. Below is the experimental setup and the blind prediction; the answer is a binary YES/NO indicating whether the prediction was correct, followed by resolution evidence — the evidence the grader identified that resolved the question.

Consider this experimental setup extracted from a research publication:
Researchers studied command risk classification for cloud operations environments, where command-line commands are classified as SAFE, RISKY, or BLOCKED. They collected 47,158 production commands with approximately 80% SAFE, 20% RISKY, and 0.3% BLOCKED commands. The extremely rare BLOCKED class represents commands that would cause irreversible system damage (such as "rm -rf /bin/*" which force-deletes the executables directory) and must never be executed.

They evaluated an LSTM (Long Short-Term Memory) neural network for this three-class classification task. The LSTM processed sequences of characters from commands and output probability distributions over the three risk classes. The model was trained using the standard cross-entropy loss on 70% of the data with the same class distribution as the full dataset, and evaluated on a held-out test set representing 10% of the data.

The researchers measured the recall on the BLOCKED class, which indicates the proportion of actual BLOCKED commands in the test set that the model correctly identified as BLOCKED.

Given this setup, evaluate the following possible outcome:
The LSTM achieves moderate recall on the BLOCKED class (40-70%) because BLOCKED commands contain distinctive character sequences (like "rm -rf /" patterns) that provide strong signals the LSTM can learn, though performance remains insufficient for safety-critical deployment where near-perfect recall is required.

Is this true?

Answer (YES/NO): NO